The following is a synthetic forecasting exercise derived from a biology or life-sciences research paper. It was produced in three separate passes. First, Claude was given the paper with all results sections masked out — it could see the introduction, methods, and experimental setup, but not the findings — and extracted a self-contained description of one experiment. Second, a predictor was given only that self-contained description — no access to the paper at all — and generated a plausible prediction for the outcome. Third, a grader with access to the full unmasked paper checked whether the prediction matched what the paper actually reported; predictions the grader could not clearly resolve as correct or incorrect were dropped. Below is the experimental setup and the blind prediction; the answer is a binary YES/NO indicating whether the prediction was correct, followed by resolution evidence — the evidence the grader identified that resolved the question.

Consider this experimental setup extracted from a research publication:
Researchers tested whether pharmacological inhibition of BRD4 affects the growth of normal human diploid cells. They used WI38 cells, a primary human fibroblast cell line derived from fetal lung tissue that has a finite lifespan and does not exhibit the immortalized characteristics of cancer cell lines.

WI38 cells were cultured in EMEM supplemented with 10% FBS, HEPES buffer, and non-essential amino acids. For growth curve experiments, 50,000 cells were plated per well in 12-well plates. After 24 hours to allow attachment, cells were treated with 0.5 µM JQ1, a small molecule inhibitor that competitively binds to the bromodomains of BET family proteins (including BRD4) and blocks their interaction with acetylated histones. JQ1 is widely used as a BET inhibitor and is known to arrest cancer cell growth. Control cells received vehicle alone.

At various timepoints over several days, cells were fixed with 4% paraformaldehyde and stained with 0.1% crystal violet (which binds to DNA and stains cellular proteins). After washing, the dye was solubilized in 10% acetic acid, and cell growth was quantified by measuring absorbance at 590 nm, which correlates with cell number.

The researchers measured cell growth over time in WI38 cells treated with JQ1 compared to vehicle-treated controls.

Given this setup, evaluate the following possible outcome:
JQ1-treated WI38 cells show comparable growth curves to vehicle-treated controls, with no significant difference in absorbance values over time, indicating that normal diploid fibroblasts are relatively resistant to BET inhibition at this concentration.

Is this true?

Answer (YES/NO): NO